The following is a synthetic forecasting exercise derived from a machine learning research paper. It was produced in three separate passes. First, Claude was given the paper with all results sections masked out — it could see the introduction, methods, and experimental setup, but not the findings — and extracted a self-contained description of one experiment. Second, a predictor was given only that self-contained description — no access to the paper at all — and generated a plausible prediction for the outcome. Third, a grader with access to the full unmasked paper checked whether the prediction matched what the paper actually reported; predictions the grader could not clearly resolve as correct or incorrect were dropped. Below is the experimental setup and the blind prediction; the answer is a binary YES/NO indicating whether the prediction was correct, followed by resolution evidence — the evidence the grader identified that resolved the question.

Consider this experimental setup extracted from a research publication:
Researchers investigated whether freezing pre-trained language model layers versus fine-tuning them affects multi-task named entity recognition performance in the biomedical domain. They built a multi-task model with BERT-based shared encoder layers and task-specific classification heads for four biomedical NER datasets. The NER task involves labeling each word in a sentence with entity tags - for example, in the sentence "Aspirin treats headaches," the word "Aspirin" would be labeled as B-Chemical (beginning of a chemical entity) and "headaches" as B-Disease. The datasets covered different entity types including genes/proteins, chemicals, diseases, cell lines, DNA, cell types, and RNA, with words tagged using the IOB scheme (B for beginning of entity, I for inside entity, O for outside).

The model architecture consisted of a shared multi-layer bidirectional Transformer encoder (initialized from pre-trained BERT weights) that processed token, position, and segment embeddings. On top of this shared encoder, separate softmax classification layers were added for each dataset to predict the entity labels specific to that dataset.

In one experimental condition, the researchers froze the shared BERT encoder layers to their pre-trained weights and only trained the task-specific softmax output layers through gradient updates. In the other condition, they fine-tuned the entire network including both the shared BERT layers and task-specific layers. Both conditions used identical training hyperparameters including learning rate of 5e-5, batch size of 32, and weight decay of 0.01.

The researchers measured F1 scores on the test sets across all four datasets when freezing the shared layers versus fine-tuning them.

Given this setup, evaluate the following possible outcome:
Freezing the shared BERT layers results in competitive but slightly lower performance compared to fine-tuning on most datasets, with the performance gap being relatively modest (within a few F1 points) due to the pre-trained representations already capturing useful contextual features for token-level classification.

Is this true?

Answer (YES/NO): NO